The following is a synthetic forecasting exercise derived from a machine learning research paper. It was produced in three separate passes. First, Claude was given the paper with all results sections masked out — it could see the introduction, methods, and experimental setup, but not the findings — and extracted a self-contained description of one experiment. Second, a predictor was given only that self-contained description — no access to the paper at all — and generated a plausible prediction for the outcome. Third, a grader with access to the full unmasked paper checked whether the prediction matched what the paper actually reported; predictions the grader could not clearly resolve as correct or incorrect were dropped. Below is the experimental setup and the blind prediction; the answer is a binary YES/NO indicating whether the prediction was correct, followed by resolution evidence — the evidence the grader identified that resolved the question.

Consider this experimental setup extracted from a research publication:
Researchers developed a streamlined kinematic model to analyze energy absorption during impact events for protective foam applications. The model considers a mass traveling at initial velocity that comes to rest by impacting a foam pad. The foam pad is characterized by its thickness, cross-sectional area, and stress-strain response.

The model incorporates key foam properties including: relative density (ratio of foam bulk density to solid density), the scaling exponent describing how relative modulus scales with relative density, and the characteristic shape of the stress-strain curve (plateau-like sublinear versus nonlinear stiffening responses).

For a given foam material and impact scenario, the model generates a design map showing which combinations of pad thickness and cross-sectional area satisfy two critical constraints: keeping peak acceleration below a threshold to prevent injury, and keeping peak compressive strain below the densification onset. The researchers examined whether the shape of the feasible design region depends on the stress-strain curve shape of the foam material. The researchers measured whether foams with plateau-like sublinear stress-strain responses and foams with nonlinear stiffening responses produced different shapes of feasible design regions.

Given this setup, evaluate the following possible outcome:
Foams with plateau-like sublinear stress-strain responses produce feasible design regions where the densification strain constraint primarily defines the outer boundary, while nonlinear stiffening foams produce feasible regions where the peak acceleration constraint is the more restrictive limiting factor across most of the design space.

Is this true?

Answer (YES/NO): NO